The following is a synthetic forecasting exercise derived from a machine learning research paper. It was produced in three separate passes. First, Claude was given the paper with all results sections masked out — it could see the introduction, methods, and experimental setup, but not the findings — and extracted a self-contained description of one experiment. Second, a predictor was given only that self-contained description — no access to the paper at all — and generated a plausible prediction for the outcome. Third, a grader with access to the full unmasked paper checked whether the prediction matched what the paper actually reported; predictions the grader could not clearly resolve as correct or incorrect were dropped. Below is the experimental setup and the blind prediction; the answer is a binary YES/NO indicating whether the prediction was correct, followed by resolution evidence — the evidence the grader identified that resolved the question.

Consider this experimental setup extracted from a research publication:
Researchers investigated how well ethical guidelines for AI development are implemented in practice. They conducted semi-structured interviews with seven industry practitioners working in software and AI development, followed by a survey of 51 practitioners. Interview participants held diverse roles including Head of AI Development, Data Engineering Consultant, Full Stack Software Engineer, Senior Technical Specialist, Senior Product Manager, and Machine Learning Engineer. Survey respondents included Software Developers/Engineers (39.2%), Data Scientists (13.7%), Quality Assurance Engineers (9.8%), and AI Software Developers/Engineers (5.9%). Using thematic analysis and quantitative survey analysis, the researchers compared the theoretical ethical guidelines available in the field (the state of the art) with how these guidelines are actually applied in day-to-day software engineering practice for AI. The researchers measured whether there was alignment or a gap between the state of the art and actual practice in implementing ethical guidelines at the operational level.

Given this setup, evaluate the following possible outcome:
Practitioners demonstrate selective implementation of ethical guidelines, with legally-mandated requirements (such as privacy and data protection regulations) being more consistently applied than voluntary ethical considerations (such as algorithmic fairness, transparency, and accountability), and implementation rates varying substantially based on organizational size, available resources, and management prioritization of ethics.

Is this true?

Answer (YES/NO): NO